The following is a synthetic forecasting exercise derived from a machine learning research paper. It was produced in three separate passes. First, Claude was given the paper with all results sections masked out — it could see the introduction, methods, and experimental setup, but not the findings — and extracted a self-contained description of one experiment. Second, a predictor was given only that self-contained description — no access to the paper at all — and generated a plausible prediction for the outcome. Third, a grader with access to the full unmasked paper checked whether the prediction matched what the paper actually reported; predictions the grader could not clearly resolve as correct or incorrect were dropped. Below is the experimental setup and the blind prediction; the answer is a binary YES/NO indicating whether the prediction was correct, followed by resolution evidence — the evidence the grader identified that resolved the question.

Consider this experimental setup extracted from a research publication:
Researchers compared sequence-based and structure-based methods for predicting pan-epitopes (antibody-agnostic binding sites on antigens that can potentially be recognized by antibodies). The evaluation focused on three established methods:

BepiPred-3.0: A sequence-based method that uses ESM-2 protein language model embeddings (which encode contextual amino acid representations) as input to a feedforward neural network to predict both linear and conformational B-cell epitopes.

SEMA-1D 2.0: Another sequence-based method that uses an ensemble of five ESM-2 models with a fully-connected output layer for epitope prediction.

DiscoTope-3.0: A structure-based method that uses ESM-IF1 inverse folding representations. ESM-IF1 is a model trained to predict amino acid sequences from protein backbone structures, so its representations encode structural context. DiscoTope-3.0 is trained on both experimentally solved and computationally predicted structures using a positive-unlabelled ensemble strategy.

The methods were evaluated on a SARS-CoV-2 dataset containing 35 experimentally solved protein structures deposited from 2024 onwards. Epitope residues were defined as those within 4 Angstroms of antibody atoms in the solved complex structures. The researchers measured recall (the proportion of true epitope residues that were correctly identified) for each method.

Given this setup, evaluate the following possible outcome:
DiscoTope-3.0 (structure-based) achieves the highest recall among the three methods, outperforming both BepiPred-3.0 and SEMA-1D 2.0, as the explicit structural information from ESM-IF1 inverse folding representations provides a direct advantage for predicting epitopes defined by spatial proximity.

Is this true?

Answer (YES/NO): NO